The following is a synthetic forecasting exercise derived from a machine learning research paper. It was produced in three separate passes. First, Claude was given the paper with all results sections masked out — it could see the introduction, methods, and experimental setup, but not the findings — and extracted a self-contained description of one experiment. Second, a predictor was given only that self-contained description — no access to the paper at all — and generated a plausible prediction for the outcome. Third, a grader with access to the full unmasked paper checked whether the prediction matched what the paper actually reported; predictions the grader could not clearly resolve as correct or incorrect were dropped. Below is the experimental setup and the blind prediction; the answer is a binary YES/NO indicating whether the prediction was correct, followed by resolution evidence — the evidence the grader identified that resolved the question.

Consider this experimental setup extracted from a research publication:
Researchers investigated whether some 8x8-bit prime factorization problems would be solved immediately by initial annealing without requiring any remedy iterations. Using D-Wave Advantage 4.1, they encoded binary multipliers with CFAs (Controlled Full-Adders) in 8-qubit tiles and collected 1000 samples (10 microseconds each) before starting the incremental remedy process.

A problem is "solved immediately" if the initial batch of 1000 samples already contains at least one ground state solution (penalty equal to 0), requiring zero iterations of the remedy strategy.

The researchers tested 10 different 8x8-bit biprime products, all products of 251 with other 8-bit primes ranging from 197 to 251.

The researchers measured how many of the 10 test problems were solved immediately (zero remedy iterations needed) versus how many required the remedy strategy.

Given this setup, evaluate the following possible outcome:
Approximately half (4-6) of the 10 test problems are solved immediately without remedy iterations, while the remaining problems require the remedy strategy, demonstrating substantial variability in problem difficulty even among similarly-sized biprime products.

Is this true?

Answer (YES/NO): NO